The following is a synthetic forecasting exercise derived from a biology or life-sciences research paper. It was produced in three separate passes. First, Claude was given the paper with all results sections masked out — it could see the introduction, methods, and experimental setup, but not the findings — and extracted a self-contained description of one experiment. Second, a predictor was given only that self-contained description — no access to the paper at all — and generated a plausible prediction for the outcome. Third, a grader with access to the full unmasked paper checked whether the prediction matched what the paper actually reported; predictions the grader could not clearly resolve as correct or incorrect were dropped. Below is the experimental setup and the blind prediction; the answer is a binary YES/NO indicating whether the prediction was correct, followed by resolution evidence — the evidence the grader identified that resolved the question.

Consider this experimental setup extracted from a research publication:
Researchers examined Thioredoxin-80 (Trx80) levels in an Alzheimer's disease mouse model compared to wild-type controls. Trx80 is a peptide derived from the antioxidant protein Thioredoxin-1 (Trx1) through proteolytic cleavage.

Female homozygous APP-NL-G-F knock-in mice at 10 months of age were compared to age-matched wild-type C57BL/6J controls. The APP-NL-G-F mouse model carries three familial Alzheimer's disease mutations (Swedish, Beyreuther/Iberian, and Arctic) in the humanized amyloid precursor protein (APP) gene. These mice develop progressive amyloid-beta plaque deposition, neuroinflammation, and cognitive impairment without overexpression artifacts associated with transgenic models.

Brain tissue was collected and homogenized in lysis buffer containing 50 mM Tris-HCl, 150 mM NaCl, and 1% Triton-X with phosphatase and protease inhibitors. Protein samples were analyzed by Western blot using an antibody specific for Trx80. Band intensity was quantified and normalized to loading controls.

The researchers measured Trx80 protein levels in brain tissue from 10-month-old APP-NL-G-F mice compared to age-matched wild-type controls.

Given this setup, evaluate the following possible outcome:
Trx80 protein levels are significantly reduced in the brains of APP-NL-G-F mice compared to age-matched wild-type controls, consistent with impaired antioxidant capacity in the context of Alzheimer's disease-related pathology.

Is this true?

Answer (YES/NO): YES